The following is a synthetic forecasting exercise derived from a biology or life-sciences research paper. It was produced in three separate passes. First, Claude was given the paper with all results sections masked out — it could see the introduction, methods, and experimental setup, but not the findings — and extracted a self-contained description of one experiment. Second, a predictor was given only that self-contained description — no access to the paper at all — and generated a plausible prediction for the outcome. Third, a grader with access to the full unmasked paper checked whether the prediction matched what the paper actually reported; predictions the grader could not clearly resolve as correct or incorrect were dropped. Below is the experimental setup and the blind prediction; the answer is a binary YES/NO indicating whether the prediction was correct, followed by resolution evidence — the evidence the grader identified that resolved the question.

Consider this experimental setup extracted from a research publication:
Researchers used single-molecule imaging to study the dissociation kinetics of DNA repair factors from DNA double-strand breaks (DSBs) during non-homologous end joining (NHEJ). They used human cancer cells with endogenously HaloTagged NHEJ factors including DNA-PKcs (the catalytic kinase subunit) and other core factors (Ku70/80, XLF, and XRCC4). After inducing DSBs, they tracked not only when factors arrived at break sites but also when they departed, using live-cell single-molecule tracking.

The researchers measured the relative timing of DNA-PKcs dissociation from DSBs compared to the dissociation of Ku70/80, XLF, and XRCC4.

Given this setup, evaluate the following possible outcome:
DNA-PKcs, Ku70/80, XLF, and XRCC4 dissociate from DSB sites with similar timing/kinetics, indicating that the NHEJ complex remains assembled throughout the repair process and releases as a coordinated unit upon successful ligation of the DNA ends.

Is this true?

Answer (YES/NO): NO